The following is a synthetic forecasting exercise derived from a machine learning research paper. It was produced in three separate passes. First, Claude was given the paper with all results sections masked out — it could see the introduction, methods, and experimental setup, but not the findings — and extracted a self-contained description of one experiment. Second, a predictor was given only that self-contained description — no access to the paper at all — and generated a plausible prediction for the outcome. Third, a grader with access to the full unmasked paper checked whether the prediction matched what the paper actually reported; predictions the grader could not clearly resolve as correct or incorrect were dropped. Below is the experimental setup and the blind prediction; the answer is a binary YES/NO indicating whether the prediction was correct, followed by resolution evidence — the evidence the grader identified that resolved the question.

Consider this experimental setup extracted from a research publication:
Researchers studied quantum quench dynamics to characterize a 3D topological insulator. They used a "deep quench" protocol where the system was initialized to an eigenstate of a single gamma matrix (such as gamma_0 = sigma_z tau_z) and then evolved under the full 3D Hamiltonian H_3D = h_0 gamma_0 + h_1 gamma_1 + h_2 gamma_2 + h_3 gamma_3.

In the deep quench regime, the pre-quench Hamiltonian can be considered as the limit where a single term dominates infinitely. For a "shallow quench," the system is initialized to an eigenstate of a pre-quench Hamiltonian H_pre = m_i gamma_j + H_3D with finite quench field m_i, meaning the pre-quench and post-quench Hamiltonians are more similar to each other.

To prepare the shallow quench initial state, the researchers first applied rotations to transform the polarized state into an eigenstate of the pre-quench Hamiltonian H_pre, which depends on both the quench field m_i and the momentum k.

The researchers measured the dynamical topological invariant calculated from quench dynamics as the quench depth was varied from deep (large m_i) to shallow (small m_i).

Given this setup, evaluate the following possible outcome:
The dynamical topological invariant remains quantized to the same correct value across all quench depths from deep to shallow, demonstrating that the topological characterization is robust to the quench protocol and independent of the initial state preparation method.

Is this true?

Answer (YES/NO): NO